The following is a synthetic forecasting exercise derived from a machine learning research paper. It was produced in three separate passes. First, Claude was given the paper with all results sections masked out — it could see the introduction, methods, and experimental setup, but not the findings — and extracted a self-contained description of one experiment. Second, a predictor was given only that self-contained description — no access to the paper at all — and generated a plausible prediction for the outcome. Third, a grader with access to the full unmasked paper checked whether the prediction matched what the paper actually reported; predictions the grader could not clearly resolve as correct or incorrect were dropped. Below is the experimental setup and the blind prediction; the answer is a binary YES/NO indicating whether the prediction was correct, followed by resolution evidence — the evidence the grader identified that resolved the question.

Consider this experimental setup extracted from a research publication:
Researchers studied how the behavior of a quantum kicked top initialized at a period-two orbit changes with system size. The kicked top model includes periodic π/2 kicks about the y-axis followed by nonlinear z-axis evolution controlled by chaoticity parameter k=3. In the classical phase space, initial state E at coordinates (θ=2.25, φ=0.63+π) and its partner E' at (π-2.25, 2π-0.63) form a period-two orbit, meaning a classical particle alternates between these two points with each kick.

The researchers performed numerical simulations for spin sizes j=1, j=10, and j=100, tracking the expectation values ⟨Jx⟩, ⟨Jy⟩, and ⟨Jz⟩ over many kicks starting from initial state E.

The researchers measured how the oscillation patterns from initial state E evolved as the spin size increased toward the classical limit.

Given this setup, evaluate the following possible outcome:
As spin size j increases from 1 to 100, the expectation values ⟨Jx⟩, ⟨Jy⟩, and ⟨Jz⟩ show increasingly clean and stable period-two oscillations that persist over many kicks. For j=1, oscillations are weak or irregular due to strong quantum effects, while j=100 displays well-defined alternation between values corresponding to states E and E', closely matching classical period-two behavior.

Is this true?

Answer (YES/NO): YES